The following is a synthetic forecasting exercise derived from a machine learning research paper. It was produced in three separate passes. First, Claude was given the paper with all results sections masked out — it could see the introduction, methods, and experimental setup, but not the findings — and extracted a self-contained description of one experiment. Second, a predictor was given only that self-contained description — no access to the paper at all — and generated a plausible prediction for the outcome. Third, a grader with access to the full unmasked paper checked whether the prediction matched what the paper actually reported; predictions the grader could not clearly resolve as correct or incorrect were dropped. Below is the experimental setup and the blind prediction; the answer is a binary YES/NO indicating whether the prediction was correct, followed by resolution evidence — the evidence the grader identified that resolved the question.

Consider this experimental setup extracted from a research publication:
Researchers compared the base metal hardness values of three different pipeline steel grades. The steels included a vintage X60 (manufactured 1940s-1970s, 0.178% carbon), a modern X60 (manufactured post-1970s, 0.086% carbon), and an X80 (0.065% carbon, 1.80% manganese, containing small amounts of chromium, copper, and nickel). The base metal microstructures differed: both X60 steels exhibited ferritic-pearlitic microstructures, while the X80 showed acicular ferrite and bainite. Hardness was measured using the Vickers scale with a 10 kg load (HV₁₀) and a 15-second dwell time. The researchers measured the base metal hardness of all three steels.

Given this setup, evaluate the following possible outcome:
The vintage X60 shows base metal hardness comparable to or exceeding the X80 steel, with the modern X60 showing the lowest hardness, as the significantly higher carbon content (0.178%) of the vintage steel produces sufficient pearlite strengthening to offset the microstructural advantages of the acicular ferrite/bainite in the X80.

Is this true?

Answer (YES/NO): NO